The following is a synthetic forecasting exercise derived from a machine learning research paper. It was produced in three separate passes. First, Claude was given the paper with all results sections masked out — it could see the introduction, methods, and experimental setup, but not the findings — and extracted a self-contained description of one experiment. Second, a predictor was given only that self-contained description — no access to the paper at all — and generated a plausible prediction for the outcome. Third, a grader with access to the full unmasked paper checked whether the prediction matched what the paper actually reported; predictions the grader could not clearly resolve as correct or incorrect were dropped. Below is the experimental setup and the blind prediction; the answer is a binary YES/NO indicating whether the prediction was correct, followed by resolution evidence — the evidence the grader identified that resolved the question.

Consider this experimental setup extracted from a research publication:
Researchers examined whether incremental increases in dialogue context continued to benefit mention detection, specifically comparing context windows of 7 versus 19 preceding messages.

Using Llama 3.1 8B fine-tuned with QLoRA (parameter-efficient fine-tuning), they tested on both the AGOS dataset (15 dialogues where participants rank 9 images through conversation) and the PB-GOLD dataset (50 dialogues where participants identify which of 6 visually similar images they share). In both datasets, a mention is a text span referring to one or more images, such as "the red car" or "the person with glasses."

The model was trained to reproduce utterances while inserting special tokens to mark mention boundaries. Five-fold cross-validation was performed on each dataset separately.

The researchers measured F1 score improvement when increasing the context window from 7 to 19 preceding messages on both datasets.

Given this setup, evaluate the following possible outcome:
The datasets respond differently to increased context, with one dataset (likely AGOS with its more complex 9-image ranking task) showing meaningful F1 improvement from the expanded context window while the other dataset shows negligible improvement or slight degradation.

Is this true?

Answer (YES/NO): NO